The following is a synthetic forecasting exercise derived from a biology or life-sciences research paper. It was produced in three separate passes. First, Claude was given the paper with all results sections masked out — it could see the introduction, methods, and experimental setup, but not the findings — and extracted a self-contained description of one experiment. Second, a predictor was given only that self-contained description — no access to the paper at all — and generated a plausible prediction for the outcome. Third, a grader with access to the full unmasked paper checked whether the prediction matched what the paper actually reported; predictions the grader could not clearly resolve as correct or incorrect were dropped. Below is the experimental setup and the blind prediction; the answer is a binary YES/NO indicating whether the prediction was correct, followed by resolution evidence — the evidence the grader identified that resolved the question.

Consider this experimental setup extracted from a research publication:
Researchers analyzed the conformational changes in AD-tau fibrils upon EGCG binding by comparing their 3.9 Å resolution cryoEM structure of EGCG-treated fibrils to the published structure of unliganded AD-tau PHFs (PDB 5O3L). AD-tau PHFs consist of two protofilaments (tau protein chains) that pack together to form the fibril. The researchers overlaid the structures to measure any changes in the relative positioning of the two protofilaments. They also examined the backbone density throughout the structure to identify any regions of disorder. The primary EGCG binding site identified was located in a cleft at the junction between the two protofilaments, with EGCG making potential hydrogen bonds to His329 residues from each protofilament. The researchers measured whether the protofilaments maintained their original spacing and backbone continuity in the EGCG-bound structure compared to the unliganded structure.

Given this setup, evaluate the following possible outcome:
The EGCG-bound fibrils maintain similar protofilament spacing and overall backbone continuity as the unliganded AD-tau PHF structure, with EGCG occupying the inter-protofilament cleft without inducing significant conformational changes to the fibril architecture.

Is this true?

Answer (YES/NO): NO